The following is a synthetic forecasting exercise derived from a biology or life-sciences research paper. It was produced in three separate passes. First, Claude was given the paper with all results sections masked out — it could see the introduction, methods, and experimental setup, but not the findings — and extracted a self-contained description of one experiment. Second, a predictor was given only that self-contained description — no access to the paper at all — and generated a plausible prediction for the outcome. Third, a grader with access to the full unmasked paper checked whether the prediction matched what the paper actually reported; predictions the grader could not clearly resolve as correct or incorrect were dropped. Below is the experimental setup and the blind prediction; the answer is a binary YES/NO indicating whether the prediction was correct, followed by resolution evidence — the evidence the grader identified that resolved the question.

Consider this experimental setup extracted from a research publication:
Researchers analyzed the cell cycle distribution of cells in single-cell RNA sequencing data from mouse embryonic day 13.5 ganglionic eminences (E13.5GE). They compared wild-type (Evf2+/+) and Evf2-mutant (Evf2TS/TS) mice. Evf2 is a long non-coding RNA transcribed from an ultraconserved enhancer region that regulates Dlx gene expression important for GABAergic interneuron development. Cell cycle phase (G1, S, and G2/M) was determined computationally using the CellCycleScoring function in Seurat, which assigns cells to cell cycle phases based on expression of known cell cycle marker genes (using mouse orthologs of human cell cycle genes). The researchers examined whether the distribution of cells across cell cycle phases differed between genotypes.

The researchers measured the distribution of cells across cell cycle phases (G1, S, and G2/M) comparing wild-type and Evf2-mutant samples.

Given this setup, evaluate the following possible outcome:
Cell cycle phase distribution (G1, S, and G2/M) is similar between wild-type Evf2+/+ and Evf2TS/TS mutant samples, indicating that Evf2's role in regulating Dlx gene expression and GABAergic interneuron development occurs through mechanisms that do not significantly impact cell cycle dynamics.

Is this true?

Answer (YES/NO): YES